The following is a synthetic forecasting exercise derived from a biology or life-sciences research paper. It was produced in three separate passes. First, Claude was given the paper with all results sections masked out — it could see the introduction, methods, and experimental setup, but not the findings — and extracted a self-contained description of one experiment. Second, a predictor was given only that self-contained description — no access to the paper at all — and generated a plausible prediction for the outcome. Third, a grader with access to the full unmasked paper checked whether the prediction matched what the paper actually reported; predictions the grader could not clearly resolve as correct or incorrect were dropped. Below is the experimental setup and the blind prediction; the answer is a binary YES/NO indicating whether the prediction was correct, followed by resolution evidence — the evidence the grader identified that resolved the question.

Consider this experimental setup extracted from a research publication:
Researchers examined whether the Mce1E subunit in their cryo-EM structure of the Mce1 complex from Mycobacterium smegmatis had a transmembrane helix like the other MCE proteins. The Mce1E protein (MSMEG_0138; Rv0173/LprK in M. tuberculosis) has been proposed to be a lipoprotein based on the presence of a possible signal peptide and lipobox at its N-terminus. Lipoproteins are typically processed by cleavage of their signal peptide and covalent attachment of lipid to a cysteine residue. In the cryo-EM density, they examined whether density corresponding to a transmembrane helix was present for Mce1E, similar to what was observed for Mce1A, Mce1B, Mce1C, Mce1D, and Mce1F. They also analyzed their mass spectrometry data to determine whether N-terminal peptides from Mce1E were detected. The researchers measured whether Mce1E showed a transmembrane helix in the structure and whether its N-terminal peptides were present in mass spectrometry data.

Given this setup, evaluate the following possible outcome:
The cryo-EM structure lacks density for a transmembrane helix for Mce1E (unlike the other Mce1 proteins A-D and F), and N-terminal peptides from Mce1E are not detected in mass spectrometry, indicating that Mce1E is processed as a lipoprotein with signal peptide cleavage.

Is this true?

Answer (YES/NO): YES